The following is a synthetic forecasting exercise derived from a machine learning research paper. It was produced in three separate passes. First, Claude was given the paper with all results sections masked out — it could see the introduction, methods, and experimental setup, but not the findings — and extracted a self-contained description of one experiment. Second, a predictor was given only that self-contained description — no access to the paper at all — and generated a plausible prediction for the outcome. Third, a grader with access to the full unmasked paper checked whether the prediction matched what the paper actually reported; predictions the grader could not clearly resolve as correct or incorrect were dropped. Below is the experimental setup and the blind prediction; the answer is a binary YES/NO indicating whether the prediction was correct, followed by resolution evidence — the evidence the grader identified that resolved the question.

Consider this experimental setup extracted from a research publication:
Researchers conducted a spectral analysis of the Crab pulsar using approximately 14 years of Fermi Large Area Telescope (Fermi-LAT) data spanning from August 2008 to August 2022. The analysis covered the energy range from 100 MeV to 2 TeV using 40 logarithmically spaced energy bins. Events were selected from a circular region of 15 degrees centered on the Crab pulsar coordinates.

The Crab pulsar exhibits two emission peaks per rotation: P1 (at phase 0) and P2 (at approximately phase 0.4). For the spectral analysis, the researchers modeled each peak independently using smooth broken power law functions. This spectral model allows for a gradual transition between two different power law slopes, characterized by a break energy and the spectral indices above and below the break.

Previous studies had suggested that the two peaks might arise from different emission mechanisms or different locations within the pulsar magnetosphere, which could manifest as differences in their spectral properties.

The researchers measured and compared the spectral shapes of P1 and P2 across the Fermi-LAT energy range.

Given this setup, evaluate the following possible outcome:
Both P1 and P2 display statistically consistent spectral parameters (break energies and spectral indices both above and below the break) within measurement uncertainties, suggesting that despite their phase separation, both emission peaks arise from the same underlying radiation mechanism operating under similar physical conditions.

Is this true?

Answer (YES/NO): NO